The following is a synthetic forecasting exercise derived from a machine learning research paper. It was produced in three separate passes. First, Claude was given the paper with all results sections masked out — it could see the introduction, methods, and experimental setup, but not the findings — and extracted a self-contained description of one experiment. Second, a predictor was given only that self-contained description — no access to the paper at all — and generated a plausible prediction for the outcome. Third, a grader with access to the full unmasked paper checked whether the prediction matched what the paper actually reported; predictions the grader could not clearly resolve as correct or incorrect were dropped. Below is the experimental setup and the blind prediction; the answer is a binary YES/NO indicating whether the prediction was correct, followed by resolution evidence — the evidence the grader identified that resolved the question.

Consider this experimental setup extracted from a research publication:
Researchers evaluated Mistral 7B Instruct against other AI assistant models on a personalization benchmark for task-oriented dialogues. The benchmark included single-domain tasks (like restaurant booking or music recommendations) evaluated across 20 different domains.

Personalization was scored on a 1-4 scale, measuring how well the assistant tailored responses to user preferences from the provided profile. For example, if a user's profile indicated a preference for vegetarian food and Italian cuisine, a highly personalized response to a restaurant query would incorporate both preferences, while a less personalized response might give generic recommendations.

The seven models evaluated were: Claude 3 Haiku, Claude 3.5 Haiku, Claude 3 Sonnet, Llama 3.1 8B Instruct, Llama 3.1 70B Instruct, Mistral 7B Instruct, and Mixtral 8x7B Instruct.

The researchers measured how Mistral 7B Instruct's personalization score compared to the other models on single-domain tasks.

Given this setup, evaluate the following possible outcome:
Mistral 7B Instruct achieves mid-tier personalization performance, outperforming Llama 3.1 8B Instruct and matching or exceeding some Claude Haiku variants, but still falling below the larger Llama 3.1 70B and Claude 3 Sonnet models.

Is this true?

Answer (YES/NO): NO